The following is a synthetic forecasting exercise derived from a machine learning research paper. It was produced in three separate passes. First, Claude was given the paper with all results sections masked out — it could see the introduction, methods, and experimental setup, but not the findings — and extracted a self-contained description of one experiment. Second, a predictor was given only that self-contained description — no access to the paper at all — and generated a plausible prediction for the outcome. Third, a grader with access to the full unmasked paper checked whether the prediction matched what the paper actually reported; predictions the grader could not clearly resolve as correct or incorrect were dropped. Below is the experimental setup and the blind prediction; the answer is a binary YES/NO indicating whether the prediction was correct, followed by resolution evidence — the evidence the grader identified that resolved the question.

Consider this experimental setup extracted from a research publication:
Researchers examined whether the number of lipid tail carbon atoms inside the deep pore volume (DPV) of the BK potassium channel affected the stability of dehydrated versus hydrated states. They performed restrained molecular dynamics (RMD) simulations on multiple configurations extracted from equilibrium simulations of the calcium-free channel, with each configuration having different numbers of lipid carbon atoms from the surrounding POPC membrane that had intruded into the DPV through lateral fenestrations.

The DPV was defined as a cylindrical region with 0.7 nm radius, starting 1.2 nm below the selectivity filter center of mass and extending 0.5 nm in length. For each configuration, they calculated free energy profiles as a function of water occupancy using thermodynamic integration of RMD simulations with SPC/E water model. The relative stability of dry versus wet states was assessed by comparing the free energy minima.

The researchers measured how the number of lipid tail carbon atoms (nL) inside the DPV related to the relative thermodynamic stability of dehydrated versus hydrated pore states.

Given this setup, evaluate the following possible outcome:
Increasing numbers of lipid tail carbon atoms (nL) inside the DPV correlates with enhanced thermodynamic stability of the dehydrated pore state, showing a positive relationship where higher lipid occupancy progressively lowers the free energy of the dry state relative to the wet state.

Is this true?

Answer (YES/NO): YES